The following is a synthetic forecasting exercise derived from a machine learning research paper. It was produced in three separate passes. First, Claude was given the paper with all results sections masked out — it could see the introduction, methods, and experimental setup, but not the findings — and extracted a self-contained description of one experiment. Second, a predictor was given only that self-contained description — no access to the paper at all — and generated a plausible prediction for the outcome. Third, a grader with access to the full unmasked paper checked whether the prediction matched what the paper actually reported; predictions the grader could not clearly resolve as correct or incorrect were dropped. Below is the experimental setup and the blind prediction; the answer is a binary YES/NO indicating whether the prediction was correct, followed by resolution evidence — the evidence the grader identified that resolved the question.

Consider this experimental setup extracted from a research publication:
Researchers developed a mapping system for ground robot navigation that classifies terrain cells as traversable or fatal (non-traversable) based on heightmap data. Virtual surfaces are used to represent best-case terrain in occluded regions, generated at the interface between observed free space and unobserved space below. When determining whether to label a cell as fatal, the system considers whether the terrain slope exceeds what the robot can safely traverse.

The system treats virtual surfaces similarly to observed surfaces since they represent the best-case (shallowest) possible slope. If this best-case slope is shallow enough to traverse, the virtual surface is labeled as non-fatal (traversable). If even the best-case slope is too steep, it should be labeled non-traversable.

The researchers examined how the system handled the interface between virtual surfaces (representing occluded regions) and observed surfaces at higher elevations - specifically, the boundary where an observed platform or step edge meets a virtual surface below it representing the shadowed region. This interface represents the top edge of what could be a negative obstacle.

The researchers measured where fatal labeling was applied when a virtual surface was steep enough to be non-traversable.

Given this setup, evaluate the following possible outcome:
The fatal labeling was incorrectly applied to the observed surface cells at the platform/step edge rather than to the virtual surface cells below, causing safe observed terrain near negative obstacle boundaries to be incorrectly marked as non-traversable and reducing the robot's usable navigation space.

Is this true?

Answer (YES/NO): NO